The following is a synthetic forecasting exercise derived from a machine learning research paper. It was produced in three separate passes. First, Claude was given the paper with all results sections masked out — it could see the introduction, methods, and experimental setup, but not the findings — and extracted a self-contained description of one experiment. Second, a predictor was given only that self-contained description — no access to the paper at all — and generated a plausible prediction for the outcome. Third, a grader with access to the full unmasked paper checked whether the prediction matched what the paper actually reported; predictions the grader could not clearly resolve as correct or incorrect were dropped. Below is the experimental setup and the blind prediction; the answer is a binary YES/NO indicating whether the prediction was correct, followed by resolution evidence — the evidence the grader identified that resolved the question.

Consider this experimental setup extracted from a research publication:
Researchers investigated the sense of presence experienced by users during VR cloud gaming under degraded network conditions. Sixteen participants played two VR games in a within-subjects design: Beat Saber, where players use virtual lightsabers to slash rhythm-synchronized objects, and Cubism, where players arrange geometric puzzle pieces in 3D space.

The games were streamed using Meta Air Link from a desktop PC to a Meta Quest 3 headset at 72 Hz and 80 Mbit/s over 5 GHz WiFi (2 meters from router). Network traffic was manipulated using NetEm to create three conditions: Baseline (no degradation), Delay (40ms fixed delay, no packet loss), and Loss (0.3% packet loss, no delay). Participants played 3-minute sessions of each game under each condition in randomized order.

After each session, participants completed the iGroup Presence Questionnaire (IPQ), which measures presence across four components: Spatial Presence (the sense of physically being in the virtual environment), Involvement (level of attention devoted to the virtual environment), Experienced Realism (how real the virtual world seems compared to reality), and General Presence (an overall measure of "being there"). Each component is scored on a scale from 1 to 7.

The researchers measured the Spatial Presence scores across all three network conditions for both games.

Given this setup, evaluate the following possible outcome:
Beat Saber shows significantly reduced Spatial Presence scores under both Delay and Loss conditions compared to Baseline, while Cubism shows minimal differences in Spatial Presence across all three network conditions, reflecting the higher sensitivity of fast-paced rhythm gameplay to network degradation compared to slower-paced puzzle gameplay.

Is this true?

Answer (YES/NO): NO